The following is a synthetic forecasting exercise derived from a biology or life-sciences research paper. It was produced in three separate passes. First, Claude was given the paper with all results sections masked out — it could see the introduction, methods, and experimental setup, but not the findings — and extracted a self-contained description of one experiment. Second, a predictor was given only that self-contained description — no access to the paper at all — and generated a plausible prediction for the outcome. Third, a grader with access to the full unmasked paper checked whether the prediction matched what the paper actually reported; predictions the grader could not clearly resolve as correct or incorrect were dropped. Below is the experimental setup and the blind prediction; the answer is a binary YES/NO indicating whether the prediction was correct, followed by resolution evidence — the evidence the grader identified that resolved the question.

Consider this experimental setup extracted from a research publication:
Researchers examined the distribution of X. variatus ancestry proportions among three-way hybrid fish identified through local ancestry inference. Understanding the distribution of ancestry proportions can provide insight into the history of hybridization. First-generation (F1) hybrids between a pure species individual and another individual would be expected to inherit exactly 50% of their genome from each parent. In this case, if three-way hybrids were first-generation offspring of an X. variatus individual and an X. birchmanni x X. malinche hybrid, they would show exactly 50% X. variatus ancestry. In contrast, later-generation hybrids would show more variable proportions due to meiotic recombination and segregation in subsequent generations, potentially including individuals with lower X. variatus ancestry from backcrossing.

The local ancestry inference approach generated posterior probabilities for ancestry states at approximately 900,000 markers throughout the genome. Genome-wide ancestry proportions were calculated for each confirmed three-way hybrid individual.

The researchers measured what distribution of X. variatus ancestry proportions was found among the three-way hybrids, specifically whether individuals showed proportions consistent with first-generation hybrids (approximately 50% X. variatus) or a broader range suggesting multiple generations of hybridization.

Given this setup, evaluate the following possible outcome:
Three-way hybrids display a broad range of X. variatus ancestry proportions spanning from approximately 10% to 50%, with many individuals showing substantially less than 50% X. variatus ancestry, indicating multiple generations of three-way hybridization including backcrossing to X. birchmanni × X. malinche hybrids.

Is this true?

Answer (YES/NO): NO